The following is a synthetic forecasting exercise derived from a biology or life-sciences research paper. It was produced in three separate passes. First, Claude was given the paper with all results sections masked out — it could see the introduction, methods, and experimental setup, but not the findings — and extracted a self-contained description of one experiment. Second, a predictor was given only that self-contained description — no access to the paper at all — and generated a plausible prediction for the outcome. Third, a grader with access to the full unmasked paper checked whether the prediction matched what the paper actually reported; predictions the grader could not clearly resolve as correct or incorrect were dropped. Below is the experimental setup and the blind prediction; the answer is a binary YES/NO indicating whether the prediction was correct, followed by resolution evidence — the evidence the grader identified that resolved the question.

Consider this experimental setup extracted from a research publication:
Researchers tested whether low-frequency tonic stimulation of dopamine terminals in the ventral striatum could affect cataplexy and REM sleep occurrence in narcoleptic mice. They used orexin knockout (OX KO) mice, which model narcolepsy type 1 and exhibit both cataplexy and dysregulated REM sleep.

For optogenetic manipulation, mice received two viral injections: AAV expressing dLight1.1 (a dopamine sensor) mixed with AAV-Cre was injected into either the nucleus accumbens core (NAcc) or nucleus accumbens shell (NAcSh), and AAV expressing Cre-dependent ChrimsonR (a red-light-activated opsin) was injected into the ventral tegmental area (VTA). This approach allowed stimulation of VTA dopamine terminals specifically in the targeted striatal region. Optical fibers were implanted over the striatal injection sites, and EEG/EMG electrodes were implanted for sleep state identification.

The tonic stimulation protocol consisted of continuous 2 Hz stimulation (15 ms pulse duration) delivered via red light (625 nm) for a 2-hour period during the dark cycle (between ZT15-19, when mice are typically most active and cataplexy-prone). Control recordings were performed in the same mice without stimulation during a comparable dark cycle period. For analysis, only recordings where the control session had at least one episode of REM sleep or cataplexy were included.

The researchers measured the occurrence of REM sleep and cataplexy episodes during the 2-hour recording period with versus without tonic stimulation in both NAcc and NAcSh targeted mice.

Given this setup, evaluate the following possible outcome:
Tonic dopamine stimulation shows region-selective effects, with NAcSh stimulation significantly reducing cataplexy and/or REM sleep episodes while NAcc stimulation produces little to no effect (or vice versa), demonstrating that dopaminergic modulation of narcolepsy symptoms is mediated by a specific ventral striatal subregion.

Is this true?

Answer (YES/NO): NO